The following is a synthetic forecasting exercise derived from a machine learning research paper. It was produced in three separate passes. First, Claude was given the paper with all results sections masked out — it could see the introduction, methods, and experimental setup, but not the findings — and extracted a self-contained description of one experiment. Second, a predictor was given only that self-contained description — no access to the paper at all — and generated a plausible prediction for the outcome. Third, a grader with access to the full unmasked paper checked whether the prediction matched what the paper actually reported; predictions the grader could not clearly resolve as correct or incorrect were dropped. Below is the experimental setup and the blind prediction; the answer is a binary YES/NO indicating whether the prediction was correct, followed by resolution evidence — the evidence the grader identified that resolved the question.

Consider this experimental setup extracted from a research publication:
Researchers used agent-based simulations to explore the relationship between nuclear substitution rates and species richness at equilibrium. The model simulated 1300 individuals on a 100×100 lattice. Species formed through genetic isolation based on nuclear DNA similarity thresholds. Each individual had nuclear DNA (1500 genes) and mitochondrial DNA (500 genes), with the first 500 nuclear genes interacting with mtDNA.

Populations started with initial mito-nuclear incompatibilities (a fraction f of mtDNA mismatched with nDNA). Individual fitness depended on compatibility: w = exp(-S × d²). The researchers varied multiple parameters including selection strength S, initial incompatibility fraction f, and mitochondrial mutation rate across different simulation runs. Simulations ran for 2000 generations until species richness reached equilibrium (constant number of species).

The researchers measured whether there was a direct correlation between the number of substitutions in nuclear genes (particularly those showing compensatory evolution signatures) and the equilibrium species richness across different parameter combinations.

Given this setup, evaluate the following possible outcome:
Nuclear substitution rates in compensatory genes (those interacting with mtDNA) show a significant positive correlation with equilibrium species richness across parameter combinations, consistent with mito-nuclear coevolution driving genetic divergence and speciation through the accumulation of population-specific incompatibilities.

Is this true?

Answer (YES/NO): NO